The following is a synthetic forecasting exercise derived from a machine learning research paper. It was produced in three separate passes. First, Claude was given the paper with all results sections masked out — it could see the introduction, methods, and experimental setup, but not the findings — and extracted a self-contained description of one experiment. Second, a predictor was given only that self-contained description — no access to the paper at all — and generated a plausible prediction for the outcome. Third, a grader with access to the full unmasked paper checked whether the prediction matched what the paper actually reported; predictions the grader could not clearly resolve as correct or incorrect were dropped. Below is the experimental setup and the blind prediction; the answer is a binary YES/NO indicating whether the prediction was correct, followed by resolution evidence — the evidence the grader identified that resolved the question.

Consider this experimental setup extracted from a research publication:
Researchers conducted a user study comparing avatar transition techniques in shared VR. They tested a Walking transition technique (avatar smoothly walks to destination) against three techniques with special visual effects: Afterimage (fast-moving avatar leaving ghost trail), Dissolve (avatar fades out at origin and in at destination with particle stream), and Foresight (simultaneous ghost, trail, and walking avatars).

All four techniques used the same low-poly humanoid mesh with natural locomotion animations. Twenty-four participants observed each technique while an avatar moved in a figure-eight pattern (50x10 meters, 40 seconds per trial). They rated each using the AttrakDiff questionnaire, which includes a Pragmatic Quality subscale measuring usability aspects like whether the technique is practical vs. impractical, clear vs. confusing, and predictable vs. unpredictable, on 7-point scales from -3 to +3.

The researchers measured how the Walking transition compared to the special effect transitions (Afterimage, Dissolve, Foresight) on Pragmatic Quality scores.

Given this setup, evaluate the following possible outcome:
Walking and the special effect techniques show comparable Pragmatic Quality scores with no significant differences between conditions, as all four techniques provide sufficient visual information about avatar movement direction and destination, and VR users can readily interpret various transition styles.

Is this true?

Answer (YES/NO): NO